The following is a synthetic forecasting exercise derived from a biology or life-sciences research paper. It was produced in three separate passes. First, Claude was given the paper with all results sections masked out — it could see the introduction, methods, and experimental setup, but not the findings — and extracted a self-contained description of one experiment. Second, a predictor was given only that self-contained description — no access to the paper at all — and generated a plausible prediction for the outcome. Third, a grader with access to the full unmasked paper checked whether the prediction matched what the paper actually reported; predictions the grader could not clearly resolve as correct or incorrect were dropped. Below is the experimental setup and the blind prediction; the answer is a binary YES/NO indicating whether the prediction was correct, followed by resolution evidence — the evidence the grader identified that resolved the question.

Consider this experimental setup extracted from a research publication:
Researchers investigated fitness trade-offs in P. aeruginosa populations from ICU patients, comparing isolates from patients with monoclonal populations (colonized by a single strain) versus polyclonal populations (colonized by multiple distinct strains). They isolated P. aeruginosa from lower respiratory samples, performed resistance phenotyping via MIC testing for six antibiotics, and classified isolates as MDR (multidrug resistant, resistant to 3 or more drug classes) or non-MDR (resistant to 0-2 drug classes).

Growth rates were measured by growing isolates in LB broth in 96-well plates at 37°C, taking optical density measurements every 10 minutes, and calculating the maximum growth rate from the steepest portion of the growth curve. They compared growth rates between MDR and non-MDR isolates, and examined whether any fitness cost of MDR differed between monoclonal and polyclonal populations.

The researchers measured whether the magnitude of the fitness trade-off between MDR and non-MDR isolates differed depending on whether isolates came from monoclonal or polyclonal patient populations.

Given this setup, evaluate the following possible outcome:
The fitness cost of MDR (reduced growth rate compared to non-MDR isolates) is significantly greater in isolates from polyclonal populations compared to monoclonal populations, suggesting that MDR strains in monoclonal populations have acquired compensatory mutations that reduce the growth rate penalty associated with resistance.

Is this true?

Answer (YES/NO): NO